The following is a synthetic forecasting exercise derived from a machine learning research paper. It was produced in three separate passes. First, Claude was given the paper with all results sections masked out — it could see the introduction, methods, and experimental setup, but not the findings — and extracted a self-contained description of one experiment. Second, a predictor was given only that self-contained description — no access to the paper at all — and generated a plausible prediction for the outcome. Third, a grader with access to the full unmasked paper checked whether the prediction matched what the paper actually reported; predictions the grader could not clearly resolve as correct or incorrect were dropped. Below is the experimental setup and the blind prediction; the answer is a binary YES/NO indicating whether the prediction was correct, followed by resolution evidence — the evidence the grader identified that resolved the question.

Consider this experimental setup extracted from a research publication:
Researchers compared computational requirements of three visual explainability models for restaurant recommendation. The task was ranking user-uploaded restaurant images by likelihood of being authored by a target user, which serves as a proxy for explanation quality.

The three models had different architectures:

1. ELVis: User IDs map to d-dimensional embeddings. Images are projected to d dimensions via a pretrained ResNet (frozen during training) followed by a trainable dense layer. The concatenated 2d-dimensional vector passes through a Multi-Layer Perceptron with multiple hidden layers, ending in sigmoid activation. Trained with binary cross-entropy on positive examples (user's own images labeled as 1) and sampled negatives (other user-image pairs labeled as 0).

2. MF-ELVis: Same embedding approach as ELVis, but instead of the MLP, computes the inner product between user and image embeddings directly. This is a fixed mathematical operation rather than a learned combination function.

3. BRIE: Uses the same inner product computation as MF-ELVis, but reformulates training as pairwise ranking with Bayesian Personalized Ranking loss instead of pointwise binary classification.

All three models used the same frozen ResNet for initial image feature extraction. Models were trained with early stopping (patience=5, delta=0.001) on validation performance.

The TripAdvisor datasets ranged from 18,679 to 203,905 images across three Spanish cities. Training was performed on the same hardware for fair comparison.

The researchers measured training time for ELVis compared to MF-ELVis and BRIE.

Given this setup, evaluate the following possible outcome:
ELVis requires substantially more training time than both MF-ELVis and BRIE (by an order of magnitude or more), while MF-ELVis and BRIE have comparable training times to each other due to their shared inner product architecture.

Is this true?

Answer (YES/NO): NO